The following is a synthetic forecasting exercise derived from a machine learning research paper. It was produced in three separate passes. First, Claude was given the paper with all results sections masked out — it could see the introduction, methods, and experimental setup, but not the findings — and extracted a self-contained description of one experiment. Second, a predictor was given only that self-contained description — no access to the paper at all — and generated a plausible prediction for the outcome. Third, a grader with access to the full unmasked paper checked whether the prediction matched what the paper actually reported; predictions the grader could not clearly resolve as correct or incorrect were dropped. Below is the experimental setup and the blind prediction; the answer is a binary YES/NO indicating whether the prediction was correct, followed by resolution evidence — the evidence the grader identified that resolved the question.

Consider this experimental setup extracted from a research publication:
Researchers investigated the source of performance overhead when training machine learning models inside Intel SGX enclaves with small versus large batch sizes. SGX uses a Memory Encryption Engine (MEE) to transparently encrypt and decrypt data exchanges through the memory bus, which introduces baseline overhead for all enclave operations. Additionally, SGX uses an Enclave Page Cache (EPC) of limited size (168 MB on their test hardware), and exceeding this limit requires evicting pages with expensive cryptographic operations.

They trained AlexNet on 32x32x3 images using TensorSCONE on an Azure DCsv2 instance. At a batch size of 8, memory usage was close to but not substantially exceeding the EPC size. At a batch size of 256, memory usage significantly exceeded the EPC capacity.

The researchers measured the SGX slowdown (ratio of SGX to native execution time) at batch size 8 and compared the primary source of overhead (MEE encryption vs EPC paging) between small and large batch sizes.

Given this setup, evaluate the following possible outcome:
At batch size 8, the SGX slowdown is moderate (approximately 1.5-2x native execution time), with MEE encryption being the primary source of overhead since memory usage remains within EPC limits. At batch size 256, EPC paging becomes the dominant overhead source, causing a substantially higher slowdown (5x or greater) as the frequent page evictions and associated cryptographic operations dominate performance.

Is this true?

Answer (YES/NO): NO